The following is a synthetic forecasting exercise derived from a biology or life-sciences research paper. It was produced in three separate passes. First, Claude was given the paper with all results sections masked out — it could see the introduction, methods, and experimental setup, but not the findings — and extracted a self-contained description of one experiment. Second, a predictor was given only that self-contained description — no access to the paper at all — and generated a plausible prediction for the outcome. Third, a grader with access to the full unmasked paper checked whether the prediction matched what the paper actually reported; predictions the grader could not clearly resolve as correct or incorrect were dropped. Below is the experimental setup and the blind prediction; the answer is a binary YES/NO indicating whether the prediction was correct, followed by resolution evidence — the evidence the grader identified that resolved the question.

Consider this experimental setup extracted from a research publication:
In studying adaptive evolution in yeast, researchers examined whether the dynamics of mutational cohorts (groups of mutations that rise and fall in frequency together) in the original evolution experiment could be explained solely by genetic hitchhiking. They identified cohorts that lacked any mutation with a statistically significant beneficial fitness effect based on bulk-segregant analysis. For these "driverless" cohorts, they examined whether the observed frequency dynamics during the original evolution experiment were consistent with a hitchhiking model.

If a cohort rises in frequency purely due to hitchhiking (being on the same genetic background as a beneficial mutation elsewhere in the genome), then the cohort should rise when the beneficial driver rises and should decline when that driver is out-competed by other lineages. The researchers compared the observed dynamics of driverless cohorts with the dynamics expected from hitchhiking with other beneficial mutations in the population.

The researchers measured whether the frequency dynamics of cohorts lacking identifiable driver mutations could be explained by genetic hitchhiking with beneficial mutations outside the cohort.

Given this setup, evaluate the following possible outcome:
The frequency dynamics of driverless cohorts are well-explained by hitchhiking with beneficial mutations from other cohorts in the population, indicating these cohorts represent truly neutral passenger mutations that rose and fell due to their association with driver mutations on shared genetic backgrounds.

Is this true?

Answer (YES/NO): YES